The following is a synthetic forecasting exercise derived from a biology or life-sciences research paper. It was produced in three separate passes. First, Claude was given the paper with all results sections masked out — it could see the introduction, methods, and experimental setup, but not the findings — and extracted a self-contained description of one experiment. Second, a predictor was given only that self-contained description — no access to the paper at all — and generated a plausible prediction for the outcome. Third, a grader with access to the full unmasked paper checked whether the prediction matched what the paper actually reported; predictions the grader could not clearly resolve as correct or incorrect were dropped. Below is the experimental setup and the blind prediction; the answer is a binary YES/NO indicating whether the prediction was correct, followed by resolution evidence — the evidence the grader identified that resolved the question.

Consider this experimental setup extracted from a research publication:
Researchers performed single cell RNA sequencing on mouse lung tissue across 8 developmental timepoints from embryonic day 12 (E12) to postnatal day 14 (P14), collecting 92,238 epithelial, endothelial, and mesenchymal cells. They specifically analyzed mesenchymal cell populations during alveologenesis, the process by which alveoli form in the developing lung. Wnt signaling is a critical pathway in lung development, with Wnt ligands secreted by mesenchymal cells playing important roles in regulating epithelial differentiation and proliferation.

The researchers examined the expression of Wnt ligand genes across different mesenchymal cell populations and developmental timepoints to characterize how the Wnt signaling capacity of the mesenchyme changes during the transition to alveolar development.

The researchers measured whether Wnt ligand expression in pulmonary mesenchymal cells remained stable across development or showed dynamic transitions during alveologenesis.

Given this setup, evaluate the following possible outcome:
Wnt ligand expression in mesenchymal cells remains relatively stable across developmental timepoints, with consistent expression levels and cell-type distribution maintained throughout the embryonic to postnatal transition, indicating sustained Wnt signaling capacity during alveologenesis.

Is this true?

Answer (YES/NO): NO